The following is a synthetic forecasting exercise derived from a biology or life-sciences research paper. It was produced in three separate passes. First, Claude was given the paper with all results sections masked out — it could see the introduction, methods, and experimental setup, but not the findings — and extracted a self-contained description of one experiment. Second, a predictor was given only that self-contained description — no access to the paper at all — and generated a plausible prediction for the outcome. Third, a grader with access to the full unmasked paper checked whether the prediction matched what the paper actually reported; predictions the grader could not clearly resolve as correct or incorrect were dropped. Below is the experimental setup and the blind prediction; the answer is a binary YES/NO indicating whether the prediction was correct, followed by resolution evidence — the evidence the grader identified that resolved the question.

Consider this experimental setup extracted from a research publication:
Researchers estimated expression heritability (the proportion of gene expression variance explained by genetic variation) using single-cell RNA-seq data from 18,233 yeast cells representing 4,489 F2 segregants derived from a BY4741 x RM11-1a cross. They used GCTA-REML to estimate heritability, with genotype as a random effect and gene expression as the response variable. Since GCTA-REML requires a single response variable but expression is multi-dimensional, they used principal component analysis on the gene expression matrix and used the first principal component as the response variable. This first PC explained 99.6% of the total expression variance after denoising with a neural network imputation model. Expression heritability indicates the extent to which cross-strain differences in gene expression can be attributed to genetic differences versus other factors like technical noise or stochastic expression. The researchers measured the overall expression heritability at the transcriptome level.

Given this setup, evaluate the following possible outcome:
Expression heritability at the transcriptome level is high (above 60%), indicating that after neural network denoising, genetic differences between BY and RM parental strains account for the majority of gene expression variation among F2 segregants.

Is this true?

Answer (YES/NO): YES